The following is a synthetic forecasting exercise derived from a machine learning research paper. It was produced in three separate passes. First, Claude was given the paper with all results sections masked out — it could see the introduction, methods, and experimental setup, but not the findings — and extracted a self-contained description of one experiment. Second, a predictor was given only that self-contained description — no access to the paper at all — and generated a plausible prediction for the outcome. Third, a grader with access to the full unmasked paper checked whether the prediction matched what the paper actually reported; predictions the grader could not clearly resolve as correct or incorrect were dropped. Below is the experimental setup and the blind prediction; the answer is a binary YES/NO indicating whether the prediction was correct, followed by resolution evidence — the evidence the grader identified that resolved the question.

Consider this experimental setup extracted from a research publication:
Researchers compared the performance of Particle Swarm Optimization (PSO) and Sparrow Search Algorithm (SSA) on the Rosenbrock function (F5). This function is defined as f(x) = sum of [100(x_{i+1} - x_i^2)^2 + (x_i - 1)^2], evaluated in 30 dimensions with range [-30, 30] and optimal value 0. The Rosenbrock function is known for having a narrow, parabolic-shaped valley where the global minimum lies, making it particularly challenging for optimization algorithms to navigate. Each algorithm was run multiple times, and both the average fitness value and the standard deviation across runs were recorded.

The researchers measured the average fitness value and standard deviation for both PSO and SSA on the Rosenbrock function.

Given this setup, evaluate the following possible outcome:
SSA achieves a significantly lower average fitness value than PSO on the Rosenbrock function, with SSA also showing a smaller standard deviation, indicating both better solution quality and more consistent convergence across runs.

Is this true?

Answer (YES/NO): YES